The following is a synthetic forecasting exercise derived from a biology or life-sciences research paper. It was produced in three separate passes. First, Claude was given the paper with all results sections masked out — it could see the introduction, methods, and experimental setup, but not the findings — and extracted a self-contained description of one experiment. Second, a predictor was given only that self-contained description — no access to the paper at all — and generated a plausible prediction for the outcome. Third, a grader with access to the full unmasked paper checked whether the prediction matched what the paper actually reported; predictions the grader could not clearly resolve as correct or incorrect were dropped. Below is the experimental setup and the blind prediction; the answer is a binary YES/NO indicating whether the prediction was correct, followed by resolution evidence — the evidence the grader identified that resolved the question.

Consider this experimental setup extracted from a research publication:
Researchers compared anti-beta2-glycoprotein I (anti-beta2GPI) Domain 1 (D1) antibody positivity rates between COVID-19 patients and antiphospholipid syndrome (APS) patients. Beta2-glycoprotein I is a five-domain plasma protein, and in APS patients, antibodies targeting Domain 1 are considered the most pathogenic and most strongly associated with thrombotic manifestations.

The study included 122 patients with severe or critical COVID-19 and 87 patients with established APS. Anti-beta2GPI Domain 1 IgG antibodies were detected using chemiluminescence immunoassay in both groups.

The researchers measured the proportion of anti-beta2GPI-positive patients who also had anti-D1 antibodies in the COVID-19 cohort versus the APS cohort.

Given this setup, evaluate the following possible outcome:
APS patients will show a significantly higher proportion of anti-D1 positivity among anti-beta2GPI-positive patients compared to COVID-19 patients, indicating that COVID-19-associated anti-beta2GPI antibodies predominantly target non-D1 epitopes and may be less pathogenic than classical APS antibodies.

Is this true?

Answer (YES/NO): YES